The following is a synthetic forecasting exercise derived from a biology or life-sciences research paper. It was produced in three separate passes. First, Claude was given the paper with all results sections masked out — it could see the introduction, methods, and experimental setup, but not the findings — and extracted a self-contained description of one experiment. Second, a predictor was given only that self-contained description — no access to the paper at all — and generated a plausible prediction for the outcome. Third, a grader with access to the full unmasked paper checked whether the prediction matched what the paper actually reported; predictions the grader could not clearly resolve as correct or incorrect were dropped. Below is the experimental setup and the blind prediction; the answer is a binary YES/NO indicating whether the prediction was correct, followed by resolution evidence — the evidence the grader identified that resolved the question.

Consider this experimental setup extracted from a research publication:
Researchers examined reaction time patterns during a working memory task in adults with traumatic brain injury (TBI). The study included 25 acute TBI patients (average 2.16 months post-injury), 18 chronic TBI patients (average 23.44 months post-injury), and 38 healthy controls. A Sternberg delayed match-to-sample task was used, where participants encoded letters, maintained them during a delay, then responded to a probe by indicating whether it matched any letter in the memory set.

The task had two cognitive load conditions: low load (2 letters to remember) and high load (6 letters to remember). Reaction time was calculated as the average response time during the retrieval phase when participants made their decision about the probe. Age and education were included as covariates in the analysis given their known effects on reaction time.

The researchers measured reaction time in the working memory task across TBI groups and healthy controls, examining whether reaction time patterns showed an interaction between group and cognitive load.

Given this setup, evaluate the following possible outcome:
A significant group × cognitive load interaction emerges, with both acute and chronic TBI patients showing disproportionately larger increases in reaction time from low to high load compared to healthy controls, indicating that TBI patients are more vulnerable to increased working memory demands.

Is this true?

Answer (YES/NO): NO